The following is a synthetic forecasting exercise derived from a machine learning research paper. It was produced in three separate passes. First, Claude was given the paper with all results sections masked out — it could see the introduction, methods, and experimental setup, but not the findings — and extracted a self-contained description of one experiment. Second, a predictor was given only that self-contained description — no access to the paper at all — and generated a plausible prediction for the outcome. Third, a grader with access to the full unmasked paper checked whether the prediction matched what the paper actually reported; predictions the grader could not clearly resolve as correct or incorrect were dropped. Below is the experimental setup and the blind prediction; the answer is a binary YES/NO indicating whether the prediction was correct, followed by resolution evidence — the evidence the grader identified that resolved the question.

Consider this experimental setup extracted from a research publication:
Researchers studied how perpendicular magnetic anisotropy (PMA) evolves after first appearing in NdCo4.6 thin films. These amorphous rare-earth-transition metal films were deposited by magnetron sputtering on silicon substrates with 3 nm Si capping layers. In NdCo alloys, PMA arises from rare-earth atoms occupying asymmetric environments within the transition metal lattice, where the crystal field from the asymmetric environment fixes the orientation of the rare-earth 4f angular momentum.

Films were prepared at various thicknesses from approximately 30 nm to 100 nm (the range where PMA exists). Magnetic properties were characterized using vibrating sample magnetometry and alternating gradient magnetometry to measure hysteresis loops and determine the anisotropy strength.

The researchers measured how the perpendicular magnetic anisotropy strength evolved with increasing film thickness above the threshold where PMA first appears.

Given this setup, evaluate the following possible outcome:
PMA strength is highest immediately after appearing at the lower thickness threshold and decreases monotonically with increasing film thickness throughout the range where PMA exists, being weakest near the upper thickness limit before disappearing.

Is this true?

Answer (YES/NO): NO